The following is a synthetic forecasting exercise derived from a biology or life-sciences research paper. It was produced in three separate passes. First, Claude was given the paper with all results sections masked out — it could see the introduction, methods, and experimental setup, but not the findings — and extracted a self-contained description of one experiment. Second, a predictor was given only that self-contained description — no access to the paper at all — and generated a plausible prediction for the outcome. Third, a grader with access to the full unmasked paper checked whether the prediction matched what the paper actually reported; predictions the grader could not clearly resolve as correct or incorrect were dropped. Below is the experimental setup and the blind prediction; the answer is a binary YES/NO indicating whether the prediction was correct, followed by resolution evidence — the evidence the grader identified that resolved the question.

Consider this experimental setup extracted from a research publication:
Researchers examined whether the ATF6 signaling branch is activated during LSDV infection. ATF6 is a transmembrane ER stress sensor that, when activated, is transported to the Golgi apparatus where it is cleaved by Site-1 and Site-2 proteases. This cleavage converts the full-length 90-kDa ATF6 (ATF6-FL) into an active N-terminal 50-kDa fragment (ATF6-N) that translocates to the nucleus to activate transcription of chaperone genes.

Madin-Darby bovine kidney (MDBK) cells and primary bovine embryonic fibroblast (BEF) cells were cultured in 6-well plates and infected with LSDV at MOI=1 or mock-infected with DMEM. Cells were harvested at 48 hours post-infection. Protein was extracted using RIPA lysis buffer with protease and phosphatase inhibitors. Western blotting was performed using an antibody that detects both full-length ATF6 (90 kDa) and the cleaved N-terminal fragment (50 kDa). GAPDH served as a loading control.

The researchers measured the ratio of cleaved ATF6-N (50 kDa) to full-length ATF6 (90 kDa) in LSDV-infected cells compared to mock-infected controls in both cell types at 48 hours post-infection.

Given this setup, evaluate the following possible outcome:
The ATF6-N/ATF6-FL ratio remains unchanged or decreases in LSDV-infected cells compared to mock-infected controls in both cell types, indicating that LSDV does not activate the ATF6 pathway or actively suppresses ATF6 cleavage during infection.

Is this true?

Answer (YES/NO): NO